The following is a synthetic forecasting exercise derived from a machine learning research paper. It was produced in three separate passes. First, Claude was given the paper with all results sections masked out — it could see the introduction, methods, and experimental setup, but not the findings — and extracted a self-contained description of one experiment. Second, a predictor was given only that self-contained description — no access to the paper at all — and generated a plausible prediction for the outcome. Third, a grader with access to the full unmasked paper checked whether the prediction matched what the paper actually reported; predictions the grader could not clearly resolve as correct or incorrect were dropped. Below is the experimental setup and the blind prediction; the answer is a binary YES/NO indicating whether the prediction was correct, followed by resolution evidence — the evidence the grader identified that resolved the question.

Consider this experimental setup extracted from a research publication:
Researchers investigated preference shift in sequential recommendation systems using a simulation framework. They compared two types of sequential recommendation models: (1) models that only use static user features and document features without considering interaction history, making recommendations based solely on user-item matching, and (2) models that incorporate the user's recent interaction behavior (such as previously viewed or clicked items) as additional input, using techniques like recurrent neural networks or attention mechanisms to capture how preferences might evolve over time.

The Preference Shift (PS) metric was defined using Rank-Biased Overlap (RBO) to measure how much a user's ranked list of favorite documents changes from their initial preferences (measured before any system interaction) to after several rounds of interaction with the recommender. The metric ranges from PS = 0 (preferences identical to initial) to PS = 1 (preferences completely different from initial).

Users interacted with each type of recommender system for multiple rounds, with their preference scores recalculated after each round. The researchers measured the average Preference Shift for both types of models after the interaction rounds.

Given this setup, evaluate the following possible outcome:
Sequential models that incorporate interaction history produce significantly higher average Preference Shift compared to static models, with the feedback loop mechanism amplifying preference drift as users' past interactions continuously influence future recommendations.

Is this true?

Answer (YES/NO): YES